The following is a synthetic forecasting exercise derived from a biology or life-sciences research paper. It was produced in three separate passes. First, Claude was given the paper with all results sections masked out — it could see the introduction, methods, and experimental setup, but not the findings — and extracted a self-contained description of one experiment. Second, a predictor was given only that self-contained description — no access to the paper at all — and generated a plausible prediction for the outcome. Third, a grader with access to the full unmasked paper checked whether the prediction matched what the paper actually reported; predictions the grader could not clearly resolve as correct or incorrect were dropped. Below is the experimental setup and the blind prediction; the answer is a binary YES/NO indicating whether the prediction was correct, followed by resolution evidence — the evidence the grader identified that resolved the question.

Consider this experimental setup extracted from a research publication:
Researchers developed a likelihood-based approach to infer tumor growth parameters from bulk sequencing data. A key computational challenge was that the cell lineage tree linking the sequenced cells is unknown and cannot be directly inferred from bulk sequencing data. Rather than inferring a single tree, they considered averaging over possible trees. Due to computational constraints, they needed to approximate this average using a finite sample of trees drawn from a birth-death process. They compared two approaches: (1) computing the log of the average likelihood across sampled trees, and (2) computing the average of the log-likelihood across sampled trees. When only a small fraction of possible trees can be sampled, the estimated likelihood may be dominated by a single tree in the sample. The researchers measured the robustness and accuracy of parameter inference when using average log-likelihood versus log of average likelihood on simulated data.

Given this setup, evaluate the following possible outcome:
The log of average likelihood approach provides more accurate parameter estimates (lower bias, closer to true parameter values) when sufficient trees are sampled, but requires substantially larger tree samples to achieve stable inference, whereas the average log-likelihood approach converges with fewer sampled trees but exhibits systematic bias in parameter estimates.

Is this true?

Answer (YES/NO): NO